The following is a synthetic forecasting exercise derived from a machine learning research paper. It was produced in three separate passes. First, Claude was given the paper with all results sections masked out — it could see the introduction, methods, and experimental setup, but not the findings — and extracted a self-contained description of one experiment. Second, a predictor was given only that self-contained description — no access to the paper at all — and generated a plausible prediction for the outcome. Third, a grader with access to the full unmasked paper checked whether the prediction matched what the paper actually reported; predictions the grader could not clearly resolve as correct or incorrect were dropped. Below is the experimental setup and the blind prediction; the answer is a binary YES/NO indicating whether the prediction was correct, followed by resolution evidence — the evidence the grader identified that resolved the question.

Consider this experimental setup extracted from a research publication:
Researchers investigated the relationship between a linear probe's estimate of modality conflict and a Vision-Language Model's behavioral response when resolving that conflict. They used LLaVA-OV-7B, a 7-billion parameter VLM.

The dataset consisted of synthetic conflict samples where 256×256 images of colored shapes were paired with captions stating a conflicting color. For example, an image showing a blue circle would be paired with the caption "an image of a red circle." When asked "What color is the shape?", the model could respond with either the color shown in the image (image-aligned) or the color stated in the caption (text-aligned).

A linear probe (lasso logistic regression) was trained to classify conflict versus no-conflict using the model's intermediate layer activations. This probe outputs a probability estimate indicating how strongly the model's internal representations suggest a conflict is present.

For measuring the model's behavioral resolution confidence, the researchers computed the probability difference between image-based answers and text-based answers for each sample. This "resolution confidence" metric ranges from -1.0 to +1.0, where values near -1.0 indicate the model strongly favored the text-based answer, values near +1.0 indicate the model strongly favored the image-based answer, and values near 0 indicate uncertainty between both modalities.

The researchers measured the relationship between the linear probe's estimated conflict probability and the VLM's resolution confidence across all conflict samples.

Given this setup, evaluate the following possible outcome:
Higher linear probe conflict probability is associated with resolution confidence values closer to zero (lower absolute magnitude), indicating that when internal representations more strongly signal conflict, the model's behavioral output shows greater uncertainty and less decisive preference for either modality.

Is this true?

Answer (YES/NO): NO